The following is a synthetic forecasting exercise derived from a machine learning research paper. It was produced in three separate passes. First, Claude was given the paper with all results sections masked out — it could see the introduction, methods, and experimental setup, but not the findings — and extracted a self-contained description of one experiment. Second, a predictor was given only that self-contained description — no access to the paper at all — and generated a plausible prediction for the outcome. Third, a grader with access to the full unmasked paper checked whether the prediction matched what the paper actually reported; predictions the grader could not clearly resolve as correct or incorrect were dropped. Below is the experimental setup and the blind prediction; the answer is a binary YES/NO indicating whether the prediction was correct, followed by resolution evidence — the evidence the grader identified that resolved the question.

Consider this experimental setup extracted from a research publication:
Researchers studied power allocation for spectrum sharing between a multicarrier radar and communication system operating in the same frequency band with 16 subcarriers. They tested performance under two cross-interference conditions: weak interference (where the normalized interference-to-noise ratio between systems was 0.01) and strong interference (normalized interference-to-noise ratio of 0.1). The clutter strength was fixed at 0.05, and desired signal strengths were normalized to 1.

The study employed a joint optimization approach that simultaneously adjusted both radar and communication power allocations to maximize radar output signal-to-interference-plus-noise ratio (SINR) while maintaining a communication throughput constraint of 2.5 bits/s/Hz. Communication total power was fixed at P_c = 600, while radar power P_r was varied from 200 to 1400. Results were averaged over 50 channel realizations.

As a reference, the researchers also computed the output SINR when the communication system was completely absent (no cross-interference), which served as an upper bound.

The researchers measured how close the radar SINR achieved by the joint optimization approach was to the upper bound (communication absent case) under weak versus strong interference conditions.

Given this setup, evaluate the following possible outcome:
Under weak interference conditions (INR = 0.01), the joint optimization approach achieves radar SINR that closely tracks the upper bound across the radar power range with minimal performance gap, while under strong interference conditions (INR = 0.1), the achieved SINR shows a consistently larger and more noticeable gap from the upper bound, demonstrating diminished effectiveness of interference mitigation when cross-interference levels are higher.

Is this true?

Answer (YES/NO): YES